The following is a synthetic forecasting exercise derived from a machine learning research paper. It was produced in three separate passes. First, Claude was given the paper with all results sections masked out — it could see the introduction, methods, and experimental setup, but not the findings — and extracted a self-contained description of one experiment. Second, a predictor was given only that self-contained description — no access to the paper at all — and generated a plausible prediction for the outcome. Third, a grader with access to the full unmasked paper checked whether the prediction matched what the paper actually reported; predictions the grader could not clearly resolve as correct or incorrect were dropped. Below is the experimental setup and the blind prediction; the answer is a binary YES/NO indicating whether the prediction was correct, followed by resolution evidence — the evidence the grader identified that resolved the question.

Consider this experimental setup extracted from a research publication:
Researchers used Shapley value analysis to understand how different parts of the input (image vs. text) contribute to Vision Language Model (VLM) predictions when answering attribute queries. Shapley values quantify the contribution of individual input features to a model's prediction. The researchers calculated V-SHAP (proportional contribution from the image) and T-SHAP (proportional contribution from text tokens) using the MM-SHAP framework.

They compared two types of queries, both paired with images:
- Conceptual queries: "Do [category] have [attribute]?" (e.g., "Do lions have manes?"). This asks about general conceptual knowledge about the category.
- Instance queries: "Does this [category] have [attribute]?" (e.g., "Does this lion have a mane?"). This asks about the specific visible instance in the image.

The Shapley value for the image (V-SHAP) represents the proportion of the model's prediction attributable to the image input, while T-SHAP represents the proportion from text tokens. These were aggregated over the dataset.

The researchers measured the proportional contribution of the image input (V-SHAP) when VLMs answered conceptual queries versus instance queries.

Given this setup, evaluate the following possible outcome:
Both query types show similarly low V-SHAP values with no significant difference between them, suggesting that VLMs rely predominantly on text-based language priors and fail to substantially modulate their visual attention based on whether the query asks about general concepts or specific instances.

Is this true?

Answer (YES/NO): NO